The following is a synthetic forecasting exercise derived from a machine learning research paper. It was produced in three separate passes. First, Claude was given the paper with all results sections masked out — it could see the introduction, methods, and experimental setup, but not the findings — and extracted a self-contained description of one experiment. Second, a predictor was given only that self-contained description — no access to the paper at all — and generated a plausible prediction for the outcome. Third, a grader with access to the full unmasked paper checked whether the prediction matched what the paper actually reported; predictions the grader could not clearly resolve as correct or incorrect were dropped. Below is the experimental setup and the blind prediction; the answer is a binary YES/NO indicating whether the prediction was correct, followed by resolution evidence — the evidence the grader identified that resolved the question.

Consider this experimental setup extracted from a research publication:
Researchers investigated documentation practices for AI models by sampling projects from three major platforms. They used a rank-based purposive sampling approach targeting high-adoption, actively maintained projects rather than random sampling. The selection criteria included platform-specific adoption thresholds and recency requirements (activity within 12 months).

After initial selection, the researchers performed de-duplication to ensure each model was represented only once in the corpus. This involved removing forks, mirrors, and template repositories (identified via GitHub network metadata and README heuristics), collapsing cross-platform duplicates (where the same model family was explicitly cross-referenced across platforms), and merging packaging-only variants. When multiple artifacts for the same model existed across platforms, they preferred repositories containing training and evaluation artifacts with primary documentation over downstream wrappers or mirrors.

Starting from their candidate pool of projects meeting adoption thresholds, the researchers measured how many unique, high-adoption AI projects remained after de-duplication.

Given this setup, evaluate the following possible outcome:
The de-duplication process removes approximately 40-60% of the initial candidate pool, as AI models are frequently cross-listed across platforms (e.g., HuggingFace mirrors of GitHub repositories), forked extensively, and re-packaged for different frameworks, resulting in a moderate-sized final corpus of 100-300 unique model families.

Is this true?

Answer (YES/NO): YES